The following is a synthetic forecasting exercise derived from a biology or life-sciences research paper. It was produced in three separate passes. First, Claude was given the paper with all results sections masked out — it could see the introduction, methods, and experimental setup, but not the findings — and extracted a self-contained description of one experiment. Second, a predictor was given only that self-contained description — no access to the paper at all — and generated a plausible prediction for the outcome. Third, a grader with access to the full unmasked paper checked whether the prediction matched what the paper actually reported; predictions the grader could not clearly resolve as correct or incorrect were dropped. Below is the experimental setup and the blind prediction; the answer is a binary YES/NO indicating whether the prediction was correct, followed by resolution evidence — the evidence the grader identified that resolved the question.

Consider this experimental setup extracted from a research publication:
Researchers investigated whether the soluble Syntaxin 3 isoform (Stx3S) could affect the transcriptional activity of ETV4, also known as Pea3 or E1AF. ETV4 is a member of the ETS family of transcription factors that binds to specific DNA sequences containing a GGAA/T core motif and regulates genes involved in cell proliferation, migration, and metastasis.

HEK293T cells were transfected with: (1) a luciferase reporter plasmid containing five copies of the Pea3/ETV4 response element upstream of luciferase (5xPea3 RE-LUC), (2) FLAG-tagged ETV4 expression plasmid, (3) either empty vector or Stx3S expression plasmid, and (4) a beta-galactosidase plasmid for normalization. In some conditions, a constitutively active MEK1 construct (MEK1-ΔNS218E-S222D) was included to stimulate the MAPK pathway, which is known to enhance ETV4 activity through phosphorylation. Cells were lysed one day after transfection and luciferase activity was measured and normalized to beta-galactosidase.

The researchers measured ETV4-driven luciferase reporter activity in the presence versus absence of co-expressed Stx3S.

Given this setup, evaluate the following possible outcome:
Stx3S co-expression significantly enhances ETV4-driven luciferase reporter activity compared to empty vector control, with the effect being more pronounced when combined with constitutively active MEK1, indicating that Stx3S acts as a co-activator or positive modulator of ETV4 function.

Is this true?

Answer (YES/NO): YES